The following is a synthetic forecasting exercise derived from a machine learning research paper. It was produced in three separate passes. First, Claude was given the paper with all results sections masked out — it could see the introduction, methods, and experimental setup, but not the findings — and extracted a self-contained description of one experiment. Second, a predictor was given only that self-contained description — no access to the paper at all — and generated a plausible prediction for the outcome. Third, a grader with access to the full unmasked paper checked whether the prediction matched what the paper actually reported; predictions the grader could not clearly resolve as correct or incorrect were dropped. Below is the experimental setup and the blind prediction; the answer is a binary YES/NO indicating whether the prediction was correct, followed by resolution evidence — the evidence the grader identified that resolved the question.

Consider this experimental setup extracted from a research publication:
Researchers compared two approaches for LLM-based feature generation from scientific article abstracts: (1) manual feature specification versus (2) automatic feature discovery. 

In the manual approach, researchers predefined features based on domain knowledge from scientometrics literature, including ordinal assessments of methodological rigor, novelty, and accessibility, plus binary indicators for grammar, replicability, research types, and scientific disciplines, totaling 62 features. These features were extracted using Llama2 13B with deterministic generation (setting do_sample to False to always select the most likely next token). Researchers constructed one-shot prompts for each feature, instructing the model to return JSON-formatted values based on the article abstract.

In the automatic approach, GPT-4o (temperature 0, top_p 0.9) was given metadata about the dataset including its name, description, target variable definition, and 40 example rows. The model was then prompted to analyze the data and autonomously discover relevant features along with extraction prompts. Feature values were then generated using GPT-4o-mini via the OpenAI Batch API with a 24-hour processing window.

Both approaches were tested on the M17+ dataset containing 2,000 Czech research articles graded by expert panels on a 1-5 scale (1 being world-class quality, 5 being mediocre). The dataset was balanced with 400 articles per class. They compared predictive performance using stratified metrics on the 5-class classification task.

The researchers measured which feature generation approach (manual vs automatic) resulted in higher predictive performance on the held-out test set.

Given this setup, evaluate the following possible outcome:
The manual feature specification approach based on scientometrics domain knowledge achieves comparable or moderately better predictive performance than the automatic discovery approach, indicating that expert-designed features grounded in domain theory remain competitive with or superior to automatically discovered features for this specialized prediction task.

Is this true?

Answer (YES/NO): YES